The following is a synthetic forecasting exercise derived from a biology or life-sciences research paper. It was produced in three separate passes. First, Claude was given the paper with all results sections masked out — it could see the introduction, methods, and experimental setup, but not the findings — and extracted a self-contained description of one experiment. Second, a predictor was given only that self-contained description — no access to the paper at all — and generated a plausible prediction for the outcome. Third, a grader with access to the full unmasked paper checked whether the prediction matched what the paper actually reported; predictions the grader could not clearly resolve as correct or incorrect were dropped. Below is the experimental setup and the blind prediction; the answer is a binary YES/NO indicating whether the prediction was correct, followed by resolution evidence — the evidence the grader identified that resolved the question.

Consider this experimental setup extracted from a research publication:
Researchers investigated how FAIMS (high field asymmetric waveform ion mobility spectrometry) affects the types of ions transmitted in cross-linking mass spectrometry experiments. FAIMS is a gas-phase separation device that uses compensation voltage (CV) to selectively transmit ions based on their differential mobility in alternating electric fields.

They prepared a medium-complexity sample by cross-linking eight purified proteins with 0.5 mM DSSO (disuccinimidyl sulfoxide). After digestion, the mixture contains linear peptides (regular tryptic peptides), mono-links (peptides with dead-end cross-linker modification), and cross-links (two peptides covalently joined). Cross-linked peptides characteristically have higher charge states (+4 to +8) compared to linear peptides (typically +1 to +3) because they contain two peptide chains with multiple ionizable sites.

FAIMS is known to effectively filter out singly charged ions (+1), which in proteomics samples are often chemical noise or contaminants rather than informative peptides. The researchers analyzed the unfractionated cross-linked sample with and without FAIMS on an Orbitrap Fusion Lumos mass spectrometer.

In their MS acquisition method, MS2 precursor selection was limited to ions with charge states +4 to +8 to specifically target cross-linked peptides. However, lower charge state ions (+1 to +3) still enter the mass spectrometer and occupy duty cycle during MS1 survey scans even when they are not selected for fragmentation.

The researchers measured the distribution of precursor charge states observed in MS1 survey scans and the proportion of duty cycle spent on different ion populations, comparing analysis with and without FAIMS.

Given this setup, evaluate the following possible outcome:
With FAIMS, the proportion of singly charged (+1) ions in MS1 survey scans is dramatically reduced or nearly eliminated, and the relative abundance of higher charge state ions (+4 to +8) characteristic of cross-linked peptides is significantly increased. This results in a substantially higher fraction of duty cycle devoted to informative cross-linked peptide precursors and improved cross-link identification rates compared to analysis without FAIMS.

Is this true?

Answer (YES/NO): YES